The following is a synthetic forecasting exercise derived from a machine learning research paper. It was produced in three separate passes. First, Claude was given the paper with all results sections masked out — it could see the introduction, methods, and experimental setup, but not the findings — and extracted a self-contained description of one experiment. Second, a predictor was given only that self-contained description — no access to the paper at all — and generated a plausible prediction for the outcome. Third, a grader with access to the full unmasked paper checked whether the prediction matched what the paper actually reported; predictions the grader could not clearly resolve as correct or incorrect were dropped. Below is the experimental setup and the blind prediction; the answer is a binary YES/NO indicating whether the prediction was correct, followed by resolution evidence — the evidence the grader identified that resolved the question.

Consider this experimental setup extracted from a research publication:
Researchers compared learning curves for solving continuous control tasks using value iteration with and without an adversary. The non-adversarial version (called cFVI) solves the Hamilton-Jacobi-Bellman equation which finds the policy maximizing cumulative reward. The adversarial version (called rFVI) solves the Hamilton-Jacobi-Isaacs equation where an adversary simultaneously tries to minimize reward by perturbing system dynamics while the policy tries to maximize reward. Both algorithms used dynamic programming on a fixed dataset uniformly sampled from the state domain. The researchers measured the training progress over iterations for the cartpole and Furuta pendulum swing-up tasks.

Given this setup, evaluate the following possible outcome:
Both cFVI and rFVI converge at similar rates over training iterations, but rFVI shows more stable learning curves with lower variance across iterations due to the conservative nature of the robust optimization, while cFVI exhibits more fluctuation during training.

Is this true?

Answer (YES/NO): NO